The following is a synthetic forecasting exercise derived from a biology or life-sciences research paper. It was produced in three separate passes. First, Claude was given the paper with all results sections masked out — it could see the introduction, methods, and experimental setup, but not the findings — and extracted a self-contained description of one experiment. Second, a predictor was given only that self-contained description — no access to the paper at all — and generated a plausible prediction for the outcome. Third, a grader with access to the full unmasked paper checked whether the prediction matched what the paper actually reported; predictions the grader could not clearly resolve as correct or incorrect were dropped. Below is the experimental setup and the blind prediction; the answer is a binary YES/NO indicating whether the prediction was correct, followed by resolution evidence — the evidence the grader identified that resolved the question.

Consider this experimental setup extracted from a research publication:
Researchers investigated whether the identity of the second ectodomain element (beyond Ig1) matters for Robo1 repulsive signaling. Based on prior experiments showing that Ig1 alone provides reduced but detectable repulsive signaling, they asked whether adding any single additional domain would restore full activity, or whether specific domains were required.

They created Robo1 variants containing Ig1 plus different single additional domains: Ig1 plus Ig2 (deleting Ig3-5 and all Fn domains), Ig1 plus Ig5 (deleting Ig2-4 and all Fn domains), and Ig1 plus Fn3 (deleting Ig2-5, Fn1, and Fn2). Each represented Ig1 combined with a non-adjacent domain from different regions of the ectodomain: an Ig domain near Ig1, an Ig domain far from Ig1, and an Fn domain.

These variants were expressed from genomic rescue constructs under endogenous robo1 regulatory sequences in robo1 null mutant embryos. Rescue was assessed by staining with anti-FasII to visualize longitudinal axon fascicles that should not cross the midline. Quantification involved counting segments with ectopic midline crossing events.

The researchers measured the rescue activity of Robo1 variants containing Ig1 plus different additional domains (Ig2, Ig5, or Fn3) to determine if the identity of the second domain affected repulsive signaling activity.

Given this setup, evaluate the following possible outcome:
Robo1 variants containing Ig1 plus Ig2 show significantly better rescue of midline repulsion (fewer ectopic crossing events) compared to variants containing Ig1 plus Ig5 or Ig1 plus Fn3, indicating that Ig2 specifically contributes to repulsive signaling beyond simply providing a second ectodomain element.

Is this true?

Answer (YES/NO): NO